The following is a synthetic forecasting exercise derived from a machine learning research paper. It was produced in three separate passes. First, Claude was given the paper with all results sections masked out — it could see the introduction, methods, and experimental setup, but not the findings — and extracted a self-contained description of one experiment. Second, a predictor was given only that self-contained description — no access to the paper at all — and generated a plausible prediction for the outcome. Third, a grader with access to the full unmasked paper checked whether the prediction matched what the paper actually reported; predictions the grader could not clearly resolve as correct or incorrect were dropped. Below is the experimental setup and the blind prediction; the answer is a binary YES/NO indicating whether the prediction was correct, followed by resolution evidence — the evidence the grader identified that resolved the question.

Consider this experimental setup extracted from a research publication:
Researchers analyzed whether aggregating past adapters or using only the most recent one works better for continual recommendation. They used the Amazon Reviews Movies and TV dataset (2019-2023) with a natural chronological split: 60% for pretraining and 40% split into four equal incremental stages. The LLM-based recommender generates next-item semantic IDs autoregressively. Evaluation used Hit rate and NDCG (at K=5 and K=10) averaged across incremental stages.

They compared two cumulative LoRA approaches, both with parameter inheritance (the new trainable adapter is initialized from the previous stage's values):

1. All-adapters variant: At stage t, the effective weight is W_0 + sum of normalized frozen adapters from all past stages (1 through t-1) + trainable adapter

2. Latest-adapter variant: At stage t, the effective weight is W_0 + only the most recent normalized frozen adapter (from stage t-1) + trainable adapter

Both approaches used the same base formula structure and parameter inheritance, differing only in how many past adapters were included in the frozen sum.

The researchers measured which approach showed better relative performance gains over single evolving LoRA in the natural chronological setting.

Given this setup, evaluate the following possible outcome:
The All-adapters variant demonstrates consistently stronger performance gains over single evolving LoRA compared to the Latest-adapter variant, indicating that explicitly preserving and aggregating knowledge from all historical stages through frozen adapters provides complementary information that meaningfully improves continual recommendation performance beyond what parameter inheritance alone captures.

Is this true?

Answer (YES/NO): NO